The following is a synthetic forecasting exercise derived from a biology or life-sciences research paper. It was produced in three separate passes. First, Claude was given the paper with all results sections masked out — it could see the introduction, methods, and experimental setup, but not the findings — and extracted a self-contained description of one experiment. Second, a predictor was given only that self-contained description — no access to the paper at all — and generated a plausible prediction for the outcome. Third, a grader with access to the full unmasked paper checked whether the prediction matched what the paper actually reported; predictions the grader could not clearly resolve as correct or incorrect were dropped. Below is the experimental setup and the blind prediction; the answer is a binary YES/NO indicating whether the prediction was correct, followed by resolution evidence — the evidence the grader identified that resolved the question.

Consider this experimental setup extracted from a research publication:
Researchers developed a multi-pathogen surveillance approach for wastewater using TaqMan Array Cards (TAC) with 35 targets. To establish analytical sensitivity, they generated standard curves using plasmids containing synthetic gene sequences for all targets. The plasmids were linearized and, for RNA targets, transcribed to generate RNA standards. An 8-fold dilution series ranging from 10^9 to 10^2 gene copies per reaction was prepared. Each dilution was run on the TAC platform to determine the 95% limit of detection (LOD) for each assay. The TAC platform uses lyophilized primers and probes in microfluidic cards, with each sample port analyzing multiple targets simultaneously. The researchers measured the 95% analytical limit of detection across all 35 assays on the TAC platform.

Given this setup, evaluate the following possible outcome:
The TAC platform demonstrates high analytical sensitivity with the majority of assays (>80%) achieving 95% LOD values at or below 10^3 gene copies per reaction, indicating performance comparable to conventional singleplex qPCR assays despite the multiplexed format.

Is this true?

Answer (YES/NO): YES